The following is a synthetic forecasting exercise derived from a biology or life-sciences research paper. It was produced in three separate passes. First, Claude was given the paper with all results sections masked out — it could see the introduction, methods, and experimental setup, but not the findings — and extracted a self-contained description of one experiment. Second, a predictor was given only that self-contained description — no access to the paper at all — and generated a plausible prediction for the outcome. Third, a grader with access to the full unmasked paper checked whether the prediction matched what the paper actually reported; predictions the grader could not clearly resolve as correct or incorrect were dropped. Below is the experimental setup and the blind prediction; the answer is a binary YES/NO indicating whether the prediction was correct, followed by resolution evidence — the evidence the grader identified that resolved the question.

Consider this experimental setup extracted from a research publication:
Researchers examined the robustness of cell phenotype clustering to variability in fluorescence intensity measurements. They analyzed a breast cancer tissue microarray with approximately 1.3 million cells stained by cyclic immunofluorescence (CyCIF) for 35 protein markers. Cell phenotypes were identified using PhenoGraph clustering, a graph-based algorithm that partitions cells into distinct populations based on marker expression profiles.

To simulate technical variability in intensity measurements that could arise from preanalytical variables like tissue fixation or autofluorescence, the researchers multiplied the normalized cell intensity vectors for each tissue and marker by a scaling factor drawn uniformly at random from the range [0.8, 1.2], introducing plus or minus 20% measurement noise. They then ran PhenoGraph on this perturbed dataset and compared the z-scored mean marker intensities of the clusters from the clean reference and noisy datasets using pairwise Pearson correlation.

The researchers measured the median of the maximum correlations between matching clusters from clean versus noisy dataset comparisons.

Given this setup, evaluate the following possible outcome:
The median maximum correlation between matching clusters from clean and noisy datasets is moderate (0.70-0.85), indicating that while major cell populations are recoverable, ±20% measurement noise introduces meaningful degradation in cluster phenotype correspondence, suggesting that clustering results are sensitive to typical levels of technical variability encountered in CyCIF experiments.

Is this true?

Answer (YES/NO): NO